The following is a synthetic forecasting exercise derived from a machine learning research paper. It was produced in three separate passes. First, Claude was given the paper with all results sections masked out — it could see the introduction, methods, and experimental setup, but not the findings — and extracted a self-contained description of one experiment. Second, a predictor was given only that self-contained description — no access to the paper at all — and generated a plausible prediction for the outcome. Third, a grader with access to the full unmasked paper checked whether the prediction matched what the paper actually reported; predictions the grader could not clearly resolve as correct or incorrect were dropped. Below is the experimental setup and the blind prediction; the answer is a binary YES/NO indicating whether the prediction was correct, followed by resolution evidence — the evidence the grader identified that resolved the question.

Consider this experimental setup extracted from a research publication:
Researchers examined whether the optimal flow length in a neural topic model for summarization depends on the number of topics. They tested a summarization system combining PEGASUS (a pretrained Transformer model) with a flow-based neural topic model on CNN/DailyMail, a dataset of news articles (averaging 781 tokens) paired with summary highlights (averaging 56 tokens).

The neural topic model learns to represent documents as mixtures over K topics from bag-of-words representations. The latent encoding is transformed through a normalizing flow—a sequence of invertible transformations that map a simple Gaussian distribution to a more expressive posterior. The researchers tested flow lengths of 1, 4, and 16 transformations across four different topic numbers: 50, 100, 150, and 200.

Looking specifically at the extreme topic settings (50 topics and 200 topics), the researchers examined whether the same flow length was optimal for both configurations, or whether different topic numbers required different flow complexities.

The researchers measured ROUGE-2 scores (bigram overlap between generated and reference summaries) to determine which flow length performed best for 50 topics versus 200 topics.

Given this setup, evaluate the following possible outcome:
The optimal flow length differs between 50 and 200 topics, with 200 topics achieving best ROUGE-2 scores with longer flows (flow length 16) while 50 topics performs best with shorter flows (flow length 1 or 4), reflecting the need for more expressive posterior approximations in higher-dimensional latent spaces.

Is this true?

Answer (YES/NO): NO